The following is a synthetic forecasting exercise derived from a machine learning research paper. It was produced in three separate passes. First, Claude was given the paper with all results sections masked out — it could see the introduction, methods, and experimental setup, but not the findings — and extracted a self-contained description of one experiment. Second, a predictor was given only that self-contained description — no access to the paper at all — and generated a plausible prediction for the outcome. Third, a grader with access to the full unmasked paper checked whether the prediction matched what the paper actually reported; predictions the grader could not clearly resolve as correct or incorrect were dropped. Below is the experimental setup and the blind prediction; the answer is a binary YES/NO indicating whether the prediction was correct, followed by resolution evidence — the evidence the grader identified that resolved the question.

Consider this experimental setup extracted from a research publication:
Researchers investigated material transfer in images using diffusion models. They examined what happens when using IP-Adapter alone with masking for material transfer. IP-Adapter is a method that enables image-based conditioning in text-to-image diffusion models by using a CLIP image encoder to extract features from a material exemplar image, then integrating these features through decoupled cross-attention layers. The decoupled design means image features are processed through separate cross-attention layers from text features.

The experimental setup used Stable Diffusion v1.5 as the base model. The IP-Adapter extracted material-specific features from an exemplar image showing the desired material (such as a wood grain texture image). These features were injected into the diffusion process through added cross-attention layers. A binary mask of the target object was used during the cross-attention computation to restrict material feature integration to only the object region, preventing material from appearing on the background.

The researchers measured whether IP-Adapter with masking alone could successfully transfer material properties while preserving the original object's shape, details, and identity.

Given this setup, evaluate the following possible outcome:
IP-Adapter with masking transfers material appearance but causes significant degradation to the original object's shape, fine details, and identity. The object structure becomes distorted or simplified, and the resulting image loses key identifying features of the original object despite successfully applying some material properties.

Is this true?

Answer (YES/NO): YES